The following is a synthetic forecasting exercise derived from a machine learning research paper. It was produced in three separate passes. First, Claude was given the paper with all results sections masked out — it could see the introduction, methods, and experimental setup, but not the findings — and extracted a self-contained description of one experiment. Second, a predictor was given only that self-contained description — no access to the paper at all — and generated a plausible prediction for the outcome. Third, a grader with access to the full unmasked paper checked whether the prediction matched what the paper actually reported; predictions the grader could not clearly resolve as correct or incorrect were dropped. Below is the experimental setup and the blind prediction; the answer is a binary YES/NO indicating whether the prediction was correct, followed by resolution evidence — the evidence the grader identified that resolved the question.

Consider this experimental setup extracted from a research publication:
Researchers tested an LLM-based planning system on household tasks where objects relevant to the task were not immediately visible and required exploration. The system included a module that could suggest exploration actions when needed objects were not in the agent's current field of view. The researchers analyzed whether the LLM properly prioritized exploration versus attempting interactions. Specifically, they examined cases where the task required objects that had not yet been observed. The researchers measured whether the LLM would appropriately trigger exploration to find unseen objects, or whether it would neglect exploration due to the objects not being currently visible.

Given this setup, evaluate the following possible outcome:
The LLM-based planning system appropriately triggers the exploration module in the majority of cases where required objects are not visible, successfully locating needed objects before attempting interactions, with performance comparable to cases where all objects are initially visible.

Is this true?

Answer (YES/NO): NO